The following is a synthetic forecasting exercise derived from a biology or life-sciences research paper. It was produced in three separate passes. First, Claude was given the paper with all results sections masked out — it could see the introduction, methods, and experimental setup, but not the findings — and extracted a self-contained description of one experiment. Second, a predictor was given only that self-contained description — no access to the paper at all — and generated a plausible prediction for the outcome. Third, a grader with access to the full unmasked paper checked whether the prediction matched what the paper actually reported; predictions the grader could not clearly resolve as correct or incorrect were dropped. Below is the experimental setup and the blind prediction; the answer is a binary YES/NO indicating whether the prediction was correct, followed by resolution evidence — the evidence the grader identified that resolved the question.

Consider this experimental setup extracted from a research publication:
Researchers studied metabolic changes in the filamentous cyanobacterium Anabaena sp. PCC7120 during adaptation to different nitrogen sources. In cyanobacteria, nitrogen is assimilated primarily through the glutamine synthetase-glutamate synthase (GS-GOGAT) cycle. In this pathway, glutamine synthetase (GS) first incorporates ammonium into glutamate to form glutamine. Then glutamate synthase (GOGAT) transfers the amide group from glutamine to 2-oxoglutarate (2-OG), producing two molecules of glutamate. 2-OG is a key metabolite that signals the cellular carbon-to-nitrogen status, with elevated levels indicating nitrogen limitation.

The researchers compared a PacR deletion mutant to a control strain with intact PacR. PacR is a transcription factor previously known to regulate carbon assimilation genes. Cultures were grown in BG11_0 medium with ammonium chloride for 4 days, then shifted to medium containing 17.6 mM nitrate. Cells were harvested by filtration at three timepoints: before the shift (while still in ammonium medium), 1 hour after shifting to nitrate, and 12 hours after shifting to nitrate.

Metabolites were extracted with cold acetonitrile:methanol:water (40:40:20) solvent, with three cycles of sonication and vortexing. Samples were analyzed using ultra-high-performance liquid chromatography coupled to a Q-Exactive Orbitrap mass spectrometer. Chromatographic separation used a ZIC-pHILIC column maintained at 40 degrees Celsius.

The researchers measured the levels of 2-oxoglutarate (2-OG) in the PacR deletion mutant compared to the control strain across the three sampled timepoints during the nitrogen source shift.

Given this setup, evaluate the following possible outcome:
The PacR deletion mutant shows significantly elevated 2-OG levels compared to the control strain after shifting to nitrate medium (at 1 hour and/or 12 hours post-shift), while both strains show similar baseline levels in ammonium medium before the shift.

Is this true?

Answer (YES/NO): NO